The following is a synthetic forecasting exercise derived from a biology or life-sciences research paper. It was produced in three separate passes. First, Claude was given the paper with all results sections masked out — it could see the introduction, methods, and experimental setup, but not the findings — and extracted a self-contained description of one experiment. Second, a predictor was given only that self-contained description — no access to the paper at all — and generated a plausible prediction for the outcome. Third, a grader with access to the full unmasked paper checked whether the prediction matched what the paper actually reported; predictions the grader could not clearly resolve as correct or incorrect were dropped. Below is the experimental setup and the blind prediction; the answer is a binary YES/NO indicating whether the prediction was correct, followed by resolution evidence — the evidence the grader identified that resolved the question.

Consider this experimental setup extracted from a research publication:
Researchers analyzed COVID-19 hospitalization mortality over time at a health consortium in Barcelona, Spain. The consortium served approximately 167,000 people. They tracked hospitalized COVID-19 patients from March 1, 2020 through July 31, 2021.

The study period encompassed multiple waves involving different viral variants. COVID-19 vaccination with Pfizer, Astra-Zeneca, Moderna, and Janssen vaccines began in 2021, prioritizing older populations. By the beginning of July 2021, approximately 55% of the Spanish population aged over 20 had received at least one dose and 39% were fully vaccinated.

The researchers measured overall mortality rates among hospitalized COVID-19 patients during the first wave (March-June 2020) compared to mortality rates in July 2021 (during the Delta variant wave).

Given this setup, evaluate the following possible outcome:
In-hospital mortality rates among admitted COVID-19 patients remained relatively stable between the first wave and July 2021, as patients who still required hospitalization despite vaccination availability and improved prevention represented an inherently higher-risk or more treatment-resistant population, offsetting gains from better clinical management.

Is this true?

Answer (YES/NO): NO